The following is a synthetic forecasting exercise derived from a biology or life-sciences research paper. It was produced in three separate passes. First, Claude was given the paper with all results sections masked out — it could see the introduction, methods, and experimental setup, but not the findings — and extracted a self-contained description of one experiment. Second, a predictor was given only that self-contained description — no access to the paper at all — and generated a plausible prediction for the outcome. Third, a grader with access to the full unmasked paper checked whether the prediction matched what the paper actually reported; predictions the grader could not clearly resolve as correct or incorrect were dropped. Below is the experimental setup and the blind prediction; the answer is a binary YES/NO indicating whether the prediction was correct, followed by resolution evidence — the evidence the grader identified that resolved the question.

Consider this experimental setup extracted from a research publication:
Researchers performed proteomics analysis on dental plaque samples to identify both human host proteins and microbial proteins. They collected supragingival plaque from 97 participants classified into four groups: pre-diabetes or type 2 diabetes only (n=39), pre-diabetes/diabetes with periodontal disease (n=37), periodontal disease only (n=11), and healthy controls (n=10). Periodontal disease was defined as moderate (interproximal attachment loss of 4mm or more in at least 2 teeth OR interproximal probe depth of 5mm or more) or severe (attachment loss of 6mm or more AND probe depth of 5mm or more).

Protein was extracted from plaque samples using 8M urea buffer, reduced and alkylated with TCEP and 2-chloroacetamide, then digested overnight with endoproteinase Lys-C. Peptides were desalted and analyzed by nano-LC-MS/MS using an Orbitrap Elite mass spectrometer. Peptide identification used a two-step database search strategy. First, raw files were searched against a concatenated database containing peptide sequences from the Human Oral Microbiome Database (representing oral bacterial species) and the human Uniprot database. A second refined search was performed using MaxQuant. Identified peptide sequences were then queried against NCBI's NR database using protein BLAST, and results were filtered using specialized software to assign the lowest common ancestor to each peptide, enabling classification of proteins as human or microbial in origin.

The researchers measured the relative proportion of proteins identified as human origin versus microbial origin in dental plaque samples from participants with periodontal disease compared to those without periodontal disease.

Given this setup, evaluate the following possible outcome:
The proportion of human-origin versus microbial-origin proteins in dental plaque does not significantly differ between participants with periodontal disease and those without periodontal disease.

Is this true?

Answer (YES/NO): NO